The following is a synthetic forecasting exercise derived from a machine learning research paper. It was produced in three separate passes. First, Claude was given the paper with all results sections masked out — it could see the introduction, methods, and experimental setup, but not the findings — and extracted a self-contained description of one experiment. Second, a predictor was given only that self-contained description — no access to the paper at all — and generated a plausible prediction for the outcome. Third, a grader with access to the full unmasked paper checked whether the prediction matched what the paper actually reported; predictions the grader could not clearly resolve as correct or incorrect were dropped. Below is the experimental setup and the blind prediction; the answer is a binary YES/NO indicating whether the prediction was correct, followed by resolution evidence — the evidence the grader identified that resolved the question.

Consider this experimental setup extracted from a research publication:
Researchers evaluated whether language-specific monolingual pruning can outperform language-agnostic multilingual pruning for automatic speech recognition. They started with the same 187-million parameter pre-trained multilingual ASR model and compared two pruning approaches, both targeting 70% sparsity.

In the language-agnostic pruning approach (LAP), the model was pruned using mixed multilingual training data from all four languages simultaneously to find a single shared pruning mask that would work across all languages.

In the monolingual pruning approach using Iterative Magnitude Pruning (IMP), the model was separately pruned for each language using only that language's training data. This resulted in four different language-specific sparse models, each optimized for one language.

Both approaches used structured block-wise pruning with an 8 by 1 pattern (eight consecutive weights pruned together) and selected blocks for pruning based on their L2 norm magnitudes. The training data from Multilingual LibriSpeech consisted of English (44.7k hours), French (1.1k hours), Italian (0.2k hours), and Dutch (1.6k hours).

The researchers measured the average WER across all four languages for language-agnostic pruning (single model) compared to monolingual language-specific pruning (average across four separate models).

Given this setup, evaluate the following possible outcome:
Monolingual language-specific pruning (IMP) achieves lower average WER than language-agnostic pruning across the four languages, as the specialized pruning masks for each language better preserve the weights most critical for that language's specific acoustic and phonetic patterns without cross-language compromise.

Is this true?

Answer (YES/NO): YES